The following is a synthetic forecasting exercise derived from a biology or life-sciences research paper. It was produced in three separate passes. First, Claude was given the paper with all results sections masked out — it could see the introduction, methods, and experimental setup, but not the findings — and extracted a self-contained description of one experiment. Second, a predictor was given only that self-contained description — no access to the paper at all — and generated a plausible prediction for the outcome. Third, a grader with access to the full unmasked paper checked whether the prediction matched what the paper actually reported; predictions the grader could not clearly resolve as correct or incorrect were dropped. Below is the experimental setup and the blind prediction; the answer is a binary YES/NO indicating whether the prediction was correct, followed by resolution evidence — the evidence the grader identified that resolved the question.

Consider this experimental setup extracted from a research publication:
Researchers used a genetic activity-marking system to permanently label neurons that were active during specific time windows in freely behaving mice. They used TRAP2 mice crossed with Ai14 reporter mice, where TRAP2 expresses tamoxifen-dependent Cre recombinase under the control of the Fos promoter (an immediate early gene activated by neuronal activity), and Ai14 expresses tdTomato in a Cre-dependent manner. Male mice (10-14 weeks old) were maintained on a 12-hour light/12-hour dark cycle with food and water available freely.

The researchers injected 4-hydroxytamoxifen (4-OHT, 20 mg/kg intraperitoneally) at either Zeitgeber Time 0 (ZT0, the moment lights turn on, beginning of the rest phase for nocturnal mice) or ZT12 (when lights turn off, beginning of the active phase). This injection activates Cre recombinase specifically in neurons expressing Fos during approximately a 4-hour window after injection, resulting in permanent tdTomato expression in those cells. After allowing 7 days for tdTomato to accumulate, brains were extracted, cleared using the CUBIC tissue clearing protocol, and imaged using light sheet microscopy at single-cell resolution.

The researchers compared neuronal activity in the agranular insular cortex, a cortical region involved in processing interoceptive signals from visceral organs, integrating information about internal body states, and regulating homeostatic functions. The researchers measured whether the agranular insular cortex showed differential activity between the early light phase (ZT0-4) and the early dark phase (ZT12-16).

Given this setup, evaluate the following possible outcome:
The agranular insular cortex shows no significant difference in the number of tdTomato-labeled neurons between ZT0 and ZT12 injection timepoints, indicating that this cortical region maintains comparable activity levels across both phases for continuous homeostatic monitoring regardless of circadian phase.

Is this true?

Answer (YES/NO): NO